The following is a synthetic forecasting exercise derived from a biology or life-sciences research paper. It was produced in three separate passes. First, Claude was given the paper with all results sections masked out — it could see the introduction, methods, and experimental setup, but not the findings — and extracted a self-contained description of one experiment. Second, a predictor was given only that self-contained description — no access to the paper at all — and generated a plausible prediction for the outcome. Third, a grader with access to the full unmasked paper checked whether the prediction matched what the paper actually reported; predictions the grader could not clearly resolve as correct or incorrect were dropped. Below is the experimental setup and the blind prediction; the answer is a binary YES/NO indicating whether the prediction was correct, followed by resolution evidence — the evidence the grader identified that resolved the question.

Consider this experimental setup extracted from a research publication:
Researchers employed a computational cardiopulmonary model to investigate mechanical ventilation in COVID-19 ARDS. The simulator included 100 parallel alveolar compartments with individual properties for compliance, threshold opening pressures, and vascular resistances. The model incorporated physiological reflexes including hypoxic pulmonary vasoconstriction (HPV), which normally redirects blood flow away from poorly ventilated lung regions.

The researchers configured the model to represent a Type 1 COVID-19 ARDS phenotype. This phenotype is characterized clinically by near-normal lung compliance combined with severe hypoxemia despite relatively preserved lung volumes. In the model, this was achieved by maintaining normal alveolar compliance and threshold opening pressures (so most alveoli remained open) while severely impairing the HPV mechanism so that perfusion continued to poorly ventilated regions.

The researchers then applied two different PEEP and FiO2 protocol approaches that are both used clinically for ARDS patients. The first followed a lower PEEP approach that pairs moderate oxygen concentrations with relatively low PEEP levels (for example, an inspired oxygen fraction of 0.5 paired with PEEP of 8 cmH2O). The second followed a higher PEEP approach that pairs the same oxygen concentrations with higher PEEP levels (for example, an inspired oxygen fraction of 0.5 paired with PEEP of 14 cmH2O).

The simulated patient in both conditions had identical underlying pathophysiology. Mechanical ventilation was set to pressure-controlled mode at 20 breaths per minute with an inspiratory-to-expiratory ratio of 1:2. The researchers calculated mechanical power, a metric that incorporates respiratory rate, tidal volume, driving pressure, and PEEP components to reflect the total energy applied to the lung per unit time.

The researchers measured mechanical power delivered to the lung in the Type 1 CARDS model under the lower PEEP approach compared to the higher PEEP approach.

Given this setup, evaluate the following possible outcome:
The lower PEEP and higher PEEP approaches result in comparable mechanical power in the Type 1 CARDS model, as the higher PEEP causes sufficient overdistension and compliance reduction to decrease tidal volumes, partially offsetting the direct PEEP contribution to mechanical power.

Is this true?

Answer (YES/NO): NO